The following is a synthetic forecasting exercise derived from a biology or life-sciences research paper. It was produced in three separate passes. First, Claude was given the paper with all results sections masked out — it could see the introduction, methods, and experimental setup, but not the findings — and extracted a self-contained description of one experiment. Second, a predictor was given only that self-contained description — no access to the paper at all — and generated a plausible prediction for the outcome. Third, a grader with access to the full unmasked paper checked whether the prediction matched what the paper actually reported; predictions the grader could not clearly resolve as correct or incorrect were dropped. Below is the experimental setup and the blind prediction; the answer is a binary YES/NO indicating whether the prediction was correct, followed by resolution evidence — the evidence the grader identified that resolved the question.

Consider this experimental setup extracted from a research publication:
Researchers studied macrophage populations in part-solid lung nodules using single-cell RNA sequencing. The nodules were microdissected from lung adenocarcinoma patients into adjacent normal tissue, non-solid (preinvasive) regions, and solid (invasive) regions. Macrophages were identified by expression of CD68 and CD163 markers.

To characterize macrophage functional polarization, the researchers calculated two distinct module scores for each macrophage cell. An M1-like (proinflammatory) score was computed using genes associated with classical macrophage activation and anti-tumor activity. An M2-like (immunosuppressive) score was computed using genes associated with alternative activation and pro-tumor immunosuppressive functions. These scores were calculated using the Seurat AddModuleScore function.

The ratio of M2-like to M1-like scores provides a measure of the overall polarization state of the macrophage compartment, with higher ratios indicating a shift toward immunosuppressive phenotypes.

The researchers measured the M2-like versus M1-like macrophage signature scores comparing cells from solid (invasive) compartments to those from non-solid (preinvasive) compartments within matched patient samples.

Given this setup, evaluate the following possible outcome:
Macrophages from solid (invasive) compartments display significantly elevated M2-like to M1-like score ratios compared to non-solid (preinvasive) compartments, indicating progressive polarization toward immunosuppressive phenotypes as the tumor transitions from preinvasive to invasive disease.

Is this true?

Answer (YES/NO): YES